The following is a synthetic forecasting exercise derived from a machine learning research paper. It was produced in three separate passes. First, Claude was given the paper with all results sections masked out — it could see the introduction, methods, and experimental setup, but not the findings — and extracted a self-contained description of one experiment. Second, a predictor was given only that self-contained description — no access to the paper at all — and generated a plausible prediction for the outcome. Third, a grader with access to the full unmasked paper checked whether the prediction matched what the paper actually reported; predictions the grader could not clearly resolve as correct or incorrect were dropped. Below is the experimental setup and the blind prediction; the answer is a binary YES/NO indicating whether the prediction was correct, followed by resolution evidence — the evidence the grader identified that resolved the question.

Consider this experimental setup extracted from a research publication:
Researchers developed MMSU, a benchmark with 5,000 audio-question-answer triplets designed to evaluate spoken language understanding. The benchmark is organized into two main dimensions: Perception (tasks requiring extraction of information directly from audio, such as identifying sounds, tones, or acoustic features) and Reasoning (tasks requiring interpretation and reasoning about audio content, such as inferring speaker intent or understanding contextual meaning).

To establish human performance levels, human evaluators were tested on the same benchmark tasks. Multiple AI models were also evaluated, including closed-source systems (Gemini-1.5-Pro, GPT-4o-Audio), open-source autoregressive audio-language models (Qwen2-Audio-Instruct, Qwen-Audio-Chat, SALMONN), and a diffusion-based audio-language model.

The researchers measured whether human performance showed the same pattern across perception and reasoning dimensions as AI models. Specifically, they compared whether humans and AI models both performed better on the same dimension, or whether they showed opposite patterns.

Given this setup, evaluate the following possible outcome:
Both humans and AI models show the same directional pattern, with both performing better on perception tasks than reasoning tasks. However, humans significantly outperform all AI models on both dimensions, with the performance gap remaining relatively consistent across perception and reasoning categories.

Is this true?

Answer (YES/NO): NO